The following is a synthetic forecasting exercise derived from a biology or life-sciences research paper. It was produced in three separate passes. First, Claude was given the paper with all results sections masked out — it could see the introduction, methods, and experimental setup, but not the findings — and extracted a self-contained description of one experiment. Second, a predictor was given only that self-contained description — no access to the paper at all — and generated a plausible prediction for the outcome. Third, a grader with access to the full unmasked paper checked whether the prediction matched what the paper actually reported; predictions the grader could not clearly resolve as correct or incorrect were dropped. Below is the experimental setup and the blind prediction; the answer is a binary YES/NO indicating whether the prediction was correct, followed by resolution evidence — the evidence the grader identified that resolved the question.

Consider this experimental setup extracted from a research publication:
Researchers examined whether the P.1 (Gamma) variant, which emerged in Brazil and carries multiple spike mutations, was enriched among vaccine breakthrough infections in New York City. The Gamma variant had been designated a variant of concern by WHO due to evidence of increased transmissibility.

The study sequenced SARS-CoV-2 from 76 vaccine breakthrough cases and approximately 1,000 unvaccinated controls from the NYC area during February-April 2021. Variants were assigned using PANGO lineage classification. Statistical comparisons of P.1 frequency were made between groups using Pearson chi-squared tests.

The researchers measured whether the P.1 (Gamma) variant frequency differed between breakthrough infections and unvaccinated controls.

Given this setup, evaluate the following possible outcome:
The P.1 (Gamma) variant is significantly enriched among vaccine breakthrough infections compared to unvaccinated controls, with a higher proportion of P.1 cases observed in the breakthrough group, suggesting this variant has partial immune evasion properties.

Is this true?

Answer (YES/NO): NO